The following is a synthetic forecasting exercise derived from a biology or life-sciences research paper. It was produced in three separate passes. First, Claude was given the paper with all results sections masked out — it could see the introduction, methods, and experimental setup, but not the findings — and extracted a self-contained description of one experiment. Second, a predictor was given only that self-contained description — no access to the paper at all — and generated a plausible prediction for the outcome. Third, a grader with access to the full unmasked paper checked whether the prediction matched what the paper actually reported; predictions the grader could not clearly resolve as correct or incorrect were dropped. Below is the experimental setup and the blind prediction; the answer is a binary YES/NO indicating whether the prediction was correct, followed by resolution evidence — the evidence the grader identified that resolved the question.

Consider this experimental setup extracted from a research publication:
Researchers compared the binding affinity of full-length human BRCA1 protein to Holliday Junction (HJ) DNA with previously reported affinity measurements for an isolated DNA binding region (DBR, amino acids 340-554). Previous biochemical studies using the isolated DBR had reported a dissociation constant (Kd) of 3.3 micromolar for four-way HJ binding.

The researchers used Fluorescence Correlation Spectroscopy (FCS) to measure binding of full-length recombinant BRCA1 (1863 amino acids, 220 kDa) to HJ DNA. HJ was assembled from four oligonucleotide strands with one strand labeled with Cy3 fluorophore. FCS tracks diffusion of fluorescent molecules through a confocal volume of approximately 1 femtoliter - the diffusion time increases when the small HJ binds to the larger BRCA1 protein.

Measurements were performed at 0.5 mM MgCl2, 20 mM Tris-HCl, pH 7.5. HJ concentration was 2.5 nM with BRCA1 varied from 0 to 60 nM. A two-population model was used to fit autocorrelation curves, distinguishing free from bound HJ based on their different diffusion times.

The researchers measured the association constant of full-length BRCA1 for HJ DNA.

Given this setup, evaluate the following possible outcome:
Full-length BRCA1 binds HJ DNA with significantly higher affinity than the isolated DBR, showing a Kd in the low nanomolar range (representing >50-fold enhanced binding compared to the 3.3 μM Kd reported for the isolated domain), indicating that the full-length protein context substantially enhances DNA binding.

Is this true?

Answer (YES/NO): YES